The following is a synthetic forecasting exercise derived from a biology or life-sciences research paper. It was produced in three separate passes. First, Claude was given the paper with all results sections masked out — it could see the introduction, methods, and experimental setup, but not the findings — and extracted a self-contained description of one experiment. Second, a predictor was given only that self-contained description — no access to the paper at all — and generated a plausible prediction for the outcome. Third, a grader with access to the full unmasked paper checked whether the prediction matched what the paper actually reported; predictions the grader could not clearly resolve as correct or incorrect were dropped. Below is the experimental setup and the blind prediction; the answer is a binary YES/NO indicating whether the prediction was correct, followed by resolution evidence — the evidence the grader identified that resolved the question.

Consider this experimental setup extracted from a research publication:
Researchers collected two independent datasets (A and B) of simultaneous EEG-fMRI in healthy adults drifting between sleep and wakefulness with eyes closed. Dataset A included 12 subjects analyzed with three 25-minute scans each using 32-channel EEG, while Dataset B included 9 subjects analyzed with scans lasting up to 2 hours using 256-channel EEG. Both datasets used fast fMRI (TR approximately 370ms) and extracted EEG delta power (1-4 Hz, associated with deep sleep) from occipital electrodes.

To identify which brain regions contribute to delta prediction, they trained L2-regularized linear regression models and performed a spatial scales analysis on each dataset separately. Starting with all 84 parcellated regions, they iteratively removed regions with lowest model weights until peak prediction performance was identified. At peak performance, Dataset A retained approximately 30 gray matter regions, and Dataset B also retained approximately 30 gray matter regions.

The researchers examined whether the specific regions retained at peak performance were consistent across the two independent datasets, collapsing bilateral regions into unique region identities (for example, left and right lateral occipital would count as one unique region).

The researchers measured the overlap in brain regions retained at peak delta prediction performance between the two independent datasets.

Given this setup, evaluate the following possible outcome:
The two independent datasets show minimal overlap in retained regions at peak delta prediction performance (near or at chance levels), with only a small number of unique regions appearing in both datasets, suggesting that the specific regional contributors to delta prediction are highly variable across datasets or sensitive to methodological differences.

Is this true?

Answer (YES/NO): NO